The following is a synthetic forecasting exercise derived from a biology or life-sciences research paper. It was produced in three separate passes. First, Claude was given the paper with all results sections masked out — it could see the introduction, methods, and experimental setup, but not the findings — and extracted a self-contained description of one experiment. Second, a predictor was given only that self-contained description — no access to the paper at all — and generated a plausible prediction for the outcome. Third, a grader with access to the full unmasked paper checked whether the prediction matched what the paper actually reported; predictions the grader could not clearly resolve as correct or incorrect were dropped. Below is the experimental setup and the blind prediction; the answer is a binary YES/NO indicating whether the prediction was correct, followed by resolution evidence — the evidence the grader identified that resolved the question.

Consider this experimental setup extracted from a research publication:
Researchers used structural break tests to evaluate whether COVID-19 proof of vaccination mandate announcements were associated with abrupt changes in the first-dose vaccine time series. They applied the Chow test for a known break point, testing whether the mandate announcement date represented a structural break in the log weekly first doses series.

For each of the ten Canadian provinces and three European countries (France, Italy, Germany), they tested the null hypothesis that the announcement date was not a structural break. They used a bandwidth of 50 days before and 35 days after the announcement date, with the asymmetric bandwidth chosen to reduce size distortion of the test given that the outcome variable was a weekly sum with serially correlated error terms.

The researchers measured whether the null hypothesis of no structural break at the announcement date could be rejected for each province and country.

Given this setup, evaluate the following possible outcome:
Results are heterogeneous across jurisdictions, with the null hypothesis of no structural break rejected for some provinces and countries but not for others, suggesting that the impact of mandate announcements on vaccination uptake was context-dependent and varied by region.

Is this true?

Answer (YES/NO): NO